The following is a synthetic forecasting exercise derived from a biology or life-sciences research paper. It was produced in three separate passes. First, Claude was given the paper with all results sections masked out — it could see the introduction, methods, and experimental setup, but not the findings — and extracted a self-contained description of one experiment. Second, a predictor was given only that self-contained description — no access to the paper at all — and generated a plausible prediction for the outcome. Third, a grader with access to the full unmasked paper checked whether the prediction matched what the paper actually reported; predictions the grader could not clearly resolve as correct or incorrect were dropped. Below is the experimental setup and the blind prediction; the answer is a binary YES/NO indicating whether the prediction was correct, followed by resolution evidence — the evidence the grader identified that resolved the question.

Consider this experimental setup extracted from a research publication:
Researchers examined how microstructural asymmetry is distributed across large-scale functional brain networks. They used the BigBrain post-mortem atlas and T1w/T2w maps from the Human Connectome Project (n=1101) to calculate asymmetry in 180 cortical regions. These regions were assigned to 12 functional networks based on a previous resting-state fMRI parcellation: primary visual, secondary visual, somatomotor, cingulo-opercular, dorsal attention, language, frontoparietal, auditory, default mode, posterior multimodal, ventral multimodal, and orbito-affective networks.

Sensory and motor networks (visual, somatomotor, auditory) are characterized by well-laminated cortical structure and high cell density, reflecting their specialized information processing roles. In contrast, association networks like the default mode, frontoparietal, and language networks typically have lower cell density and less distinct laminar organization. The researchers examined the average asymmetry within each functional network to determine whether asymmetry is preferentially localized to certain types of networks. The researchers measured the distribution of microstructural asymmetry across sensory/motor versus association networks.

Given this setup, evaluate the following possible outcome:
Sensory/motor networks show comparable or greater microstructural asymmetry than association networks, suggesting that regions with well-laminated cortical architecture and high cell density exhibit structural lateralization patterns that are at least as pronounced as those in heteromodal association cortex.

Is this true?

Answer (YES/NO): YES